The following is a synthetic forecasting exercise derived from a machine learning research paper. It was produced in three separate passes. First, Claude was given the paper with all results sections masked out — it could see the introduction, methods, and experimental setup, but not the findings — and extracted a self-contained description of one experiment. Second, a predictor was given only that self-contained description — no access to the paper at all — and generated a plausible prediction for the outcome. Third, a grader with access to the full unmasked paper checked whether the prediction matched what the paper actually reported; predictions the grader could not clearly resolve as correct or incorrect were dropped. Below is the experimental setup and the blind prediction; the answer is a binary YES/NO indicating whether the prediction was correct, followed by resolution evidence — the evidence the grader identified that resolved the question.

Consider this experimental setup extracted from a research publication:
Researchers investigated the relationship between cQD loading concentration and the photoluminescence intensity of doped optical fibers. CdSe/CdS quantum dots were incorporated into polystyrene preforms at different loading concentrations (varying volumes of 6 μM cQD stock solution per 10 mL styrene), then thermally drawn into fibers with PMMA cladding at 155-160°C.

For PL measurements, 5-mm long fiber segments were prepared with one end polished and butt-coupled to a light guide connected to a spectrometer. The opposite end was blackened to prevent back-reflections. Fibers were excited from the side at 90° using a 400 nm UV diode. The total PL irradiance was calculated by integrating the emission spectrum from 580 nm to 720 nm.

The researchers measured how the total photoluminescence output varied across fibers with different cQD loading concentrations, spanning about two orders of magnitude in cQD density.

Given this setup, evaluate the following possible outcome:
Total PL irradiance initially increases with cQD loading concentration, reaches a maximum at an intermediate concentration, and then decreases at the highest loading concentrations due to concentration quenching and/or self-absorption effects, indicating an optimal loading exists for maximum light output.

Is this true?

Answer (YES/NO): NO